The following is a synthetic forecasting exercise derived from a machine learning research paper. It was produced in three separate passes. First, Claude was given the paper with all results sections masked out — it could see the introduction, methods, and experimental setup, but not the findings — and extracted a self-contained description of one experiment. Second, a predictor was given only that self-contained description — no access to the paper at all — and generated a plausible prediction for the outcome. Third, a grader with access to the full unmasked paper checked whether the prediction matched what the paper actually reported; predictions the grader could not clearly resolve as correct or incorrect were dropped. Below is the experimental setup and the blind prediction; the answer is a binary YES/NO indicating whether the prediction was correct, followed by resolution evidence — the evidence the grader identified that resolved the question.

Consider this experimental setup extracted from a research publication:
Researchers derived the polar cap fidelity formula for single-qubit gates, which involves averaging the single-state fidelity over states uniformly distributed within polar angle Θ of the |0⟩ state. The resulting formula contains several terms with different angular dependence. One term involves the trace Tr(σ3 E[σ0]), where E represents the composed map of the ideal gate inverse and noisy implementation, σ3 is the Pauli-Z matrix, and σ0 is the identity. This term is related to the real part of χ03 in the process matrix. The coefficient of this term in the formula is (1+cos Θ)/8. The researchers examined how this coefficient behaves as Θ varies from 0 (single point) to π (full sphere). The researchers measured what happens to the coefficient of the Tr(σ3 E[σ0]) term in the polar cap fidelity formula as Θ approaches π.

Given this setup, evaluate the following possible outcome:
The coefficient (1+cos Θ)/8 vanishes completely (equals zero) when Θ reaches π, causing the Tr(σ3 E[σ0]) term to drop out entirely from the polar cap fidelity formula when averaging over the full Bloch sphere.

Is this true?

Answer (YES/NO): YES